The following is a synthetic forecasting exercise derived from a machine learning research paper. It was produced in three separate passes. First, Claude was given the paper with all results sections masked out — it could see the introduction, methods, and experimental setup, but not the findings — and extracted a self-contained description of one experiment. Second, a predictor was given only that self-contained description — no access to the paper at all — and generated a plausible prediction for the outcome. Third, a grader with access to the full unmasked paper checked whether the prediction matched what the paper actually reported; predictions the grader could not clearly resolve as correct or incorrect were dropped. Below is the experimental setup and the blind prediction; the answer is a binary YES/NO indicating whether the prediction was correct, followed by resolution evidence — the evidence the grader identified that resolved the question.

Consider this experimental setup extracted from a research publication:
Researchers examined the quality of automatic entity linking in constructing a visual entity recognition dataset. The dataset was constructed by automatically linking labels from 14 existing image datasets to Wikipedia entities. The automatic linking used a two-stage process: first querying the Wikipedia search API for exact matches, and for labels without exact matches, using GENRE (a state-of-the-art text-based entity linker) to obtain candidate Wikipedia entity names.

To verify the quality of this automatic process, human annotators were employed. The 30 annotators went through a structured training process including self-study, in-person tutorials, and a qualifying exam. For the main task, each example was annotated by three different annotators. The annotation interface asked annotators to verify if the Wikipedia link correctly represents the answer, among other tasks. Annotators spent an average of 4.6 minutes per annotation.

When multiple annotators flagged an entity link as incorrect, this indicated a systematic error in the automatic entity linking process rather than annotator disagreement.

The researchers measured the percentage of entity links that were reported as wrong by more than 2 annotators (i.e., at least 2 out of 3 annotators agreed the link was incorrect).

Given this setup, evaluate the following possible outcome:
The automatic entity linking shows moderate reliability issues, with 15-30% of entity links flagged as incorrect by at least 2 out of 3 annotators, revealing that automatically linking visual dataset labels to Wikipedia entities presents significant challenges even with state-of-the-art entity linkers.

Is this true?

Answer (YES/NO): NO